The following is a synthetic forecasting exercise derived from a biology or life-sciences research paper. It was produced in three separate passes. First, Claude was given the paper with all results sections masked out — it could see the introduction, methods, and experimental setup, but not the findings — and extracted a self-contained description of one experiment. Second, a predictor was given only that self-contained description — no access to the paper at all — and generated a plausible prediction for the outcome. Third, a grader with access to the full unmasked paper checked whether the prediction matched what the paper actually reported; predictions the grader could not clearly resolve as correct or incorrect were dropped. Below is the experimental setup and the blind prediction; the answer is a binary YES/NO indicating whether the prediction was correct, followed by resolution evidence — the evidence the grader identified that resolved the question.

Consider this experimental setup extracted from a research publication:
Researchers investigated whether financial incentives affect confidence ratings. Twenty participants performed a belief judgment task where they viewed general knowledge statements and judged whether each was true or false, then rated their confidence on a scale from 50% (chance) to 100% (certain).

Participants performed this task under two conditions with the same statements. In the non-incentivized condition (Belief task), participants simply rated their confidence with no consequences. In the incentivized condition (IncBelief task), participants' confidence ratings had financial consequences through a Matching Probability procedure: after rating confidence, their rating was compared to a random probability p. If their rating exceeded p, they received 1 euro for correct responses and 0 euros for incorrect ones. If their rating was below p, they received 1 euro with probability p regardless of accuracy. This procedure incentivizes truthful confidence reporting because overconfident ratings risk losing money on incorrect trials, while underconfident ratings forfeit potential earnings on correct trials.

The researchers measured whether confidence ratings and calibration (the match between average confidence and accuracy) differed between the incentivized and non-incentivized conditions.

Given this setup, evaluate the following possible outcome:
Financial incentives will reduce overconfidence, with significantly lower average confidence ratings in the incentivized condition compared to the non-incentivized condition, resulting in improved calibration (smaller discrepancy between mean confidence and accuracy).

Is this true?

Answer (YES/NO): NO